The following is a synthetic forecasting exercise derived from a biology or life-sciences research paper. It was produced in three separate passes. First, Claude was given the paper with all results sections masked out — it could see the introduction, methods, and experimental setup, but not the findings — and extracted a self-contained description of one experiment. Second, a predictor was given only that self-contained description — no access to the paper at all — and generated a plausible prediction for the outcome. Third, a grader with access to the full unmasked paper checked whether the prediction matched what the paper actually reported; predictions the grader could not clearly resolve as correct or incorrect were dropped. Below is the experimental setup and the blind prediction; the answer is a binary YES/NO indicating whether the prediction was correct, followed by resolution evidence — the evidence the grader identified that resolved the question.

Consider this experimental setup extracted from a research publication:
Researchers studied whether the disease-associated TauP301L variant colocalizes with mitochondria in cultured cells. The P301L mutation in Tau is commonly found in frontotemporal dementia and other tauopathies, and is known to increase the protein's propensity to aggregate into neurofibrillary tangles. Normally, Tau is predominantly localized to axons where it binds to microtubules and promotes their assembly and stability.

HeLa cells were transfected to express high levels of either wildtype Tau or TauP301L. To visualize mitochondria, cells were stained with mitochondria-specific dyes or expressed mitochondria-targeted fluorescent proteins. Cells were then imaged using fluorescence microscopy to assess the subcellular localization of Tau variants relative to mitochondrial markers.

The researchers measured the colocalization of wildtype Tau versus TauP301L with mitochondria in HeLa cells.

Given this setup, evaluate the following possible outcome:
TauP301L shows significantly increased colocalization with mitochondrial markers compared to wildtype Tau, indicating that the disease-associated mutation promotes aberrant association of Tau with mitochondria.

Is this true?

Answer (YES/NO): YES